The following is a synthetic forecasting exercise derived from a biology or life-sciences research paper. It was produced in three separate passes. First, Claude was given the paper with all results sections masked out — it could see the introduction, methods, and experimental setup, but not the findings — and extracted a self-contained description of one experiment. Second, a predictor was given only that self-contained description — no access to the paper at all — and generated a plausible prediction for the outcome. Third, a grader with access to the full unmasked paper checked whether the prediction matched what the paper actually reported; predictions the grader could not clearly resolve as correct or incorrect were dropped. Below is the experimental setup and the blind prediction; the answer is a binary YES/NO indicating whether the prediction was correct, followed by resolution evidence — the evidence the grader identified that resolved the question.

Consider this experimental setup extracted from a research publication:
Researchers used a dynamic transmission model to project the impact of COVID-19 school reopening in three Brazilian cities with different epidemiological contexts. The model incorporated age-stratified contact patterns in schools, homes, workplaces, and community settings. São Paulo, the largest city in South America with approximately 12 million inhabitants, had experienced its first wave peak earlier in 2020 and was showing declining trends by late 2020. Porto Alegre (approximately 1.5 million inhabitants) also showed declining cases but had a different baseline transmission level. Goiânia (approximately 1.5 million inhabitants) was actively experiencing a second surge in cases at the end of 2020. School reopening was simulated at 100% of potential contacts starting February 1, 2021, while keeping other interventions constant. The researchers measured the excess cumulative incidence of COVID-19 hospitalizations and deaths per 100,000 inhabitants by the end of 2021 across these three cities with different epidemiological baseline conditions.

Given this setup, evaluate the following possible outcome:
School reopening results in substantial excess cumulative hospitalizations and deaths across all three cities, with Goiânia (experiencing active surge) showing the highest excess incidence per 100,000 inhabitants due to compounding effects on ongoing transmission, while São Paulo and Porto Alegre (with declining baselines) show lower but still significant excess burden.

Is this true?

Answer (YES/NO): NO